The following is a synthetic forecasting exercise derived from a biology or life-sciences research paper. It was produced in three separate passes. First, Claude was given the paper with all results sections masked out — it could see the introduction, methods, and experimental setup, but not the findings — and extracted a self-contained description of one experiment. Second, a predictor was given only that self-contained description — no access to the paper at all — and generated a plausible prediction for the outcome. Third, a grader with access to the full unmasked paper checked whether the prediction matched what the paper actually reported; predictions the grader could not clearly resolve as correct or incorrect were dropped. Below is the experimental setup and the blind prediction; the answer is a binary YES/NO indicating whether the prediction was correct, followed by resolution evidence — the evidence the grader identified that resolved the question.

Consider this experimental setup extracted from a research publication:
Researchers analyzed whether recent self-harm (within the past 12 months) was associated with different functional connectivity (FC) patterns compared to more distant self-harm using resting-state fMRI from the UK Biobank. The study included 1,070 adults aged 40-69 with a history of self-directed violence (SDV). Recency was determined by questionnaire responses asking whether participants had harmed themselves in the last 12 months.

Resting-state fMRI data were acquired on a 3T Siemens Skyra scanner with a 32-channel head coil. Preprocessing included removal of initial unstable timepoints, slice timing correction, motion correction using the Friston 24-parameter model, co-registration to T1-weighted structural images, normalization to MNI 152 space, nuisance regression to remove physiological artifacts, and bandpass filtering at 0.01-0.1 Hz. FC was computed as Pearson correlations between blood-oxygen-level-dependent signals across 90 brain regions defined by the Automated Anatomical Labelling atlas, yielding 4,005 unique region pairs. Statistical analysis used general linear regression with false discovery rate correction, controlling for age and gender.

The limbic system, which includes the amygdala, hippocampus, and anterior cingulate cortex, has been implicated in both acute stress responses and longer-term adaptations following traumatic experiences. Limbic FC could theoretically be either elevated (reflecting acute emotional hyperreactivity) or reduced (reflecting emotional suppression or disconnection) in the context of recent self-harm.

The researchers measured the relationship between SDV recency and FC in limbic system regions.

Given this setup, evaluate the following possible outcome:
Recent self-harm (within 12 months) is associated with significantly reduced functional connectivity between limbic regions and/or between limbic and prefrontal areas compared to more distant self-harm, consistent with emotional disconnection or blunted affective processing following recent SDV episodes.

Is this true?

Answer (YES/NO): NO